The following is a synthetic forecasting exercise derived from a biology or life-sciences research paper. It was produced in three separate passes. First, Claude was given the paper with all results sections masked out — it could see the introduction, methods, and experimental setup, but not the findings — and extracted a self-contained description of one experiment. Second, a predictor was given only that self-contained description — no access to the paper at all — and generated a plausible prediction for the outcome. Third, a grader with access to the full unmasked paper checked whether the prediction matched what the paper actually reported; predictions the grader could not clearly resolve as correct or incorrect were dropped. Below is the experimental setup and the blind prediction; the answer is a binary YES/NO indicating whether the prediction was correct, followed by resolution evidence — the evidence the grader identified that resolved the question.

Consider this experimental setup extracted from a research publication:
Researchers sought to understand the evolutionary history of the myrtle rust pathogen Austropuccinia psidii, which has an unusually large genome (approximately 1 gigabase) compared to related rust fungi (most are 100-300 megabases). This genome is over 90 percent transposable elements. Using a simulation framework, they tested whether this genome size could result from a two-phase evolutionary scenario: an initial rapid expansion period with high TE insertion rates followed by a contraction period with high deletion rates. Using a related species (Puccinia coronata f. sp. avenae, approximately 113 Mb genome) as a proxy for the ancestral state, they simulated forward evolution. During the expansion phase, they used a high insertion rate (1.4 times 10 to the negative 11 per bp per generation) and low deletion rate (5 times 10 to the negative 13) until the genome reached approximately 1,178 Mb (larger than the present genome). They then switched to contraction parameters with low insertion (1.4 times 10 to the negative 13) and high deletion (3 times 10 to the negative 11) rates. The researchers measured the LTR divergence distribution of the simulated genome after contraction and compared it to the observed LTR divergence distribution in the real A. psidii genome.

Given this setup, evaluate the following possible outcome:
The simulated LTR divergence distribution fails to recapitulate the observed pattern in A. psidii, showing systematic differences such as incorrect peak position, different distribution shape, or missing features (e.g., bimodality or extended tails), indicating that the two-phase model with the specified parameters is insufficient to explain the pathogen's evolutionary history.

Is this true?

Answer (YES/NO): NO